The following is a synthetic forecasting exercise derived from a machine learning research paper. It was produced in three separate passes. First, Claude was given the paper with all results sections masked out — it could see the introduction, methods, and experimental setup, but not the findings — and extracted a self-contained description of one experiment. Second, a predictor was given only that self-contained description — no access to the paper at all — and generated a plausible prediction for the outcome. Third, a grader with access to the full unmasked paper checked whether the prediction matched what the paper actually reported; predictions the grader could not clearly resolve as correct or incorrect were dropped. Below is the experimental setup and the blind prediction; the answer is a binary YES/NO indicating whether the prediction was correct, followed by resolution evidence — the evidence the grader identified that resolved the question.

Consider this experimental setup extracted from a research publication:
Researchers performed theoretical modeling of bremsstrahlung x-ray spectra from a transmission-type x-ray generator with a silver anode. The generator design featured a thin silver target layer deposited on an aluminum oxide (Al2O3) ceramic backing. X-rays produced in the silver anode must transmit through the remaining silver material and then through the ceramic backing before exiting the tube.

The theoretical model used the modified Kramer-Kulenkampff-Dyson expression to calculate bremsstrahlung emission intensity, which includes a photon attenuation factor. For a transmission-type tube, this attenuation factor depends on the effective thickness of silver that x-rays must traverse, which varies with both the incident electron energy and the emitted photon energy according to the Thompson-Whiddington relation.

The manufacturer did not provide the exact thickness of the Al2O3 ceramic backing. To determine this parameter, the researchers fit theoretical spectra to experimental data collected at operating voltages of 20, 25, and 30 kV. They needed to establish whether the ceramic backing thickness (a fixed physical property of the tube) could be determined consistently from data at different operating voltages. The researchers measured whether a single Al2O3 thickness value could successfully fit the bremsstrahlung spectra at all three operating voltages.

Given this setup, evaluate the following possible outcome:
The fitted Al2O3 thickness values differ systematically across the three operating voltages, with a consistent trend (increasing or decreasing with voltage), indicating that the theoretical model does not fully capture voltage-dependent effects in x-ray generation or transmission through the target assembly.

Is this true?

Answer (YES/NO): NO